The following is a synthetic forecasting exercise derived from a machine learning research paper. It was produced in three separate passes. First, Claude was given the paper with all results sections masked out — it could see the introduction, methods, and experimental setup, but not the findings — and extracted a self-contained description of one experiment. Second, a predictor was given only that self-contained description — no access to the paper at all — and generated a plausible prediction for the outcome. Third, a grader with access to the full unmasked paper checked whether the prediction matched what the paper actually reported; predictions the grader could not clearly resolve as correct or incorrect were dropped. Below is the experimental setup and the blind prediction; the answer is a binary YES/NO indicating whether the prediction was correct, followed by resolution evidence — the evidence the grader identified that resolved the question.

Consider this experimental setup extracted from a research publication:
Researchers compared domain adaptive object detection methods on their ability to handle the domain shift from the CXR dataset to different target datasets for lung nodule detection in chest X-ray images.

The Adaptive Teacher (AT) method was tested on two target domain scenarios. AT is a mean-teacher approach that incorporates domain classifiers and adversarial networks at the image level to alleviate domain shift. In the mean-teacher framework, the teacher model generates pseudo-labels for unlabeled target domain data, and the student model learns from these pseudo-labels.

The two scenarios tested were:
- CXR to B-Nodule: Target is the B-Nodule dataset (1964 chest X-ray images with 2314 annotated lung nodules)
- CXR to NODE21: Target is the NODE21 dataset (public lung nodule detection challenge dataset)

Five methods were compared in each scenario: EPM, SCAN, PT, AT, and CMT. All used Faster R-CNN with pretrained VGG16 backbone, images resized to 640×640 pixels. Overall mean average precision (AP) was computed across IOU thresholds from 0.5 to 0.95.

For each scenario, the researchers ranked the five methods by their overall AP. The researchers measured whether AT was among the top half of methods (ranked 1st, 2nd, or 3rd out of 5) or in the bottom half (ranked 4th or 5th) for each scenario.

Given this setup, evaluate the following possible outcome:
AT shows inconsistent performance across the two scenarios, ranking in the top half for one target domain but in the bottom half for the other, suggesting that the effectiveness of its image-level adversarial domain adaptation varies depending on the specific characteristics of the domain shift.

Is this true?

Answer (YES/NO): YES